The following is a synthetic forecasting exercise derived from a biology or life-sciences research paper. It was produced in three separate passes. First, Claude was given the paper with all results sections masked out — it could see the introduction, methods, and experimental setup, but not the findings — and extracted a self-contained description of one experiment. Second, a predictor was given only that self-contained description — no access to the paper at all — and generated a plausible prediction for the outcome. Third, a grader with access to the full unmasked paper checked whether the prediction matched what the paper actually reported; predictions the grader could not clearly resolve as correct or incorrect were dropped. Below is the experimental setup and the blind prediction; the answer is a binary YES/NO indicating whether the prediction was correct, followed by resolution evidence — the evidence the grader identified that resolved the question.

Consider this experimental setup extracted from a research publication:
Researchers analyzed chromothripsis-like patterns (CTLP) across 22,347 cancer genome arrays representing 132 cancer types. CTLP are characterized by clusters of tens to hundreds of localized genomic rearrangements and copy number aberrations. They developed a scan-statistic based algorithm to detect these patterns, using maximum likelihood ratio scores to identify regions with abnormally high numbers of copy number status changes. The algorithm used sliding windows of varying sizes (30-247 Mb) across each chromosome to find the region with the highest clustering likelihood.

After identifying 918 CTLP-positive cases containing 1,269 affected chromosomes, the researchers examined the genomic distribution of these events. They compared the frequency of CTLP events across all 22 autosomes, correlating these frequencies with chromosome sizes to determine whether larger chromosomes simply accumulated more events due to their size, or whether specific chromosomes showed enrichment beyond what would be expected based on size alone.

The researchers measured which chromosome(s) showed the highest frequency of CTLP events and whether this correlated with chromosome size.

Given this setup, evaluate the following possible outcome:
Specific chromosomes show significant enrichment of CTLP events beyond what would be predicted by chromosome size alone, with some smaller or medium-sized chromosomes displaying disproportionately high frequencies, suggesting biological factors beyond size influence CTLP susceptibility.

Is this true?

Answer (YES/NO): YES